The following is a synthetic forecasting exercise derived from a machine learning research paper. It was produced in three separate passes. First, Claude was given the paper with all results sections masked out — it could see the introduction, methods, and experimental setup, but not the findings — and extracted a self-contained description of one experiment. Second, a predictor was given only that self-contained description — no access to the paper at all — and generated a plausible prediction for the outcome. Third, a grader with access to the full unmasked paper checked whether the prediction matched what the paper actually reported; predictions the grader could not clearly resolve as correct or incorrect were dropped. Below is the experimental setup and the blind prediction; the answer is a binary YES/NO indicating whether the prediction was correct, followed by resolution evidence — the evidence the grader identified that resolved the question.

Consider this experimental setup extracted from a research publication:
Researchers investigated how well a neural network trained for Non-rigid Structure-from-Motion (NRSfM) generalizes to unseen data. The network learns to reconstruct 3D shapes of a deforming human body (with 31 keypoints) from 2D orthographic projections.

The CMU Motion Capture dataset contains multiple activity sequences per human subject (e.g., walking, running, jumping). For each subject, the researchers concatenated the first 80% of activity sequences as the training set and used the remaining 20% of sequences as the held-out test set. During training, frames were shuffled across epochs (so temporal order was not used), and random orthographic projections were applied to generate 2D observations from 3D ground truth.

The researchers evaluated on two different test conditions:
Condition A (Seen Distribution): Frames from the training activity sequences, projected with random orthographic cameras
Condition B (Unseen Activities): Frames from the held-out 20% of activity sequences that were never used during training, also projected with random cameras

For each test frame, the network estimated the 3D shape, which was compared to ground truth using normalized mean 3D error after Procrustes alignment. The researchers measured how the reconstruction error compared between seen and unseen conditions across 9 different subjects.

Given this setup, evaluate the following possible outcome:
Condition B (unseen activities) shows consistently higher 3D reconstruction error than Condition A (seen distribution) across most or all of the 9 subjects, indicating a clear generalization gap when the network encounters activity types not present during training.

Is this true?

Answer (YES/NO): YES